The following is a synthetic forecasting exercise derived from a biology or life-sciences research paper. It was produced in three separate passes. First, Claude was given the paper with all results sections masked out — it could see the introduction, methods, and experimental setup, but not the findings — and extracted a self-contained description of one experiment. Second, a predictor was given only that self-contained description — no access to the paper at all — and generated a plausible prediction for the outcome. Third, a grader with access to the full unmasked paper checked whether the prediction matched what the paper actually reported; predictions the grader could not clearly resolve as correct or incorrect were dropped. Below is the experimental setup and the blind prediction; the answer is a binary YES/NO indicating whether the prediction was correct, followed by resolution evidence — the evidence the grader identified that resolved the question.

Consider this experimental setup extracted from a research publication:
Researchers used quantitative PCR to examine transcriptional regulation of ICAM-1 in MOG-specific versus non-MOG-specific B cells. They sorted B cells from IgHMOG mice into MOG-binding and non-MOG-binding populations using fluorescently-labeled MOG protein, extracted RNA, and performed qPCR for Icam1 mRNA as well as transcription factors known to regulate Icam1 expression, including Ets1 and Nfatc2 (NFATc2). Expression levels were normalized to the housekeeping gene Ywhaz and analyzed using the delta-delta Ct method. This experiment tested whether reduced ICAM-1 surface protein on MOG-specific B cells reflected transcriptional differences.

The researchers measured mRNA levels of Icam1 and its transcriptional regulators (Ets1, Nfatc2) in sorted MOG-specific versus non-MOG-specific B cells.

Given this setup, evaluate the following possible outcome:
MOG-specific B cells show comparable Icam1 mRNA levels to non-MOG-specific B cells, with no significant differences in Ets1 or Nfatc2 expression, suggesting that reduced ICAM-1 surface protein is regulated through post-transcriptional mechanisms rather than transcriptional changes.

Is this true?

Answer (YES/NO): NO